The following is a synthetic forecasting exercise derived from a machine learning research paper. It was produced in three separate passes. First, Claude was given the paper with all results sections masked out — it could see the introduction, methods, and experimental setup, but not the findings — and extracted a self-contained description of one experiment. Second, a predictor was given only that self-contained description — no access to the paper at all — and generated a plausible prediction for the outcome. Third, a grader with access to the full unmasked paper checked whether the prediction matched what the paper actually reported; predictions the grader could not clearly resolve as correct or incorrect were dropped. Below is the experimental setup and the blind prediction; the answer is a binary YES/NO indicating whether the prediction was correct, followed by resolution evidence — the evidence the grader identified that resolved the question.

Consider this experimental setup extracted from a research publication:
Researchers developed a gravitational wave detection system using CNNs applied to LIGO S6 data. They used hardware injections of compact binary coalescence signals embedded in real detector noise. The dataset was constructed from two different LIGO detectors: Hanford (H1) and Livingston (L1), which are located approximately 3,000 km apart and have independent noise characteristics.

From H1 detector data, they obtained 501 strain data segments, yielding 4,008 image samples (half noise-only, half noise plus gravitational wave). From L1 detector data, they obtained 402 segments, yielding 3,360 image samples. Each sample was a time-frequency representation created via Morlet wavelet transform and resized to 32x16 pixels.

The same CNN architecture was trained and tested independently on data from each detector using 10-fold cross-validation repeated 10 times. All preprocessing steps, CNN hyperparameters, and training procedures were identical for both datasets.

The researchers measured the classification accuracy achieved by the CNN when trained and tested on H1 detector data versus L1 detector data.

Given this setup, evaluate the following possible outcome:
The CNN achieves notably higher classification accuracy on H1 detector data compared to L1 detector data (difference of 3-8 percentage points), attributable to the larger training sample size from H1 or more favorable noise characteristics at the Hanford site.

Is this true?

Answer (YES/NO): YES